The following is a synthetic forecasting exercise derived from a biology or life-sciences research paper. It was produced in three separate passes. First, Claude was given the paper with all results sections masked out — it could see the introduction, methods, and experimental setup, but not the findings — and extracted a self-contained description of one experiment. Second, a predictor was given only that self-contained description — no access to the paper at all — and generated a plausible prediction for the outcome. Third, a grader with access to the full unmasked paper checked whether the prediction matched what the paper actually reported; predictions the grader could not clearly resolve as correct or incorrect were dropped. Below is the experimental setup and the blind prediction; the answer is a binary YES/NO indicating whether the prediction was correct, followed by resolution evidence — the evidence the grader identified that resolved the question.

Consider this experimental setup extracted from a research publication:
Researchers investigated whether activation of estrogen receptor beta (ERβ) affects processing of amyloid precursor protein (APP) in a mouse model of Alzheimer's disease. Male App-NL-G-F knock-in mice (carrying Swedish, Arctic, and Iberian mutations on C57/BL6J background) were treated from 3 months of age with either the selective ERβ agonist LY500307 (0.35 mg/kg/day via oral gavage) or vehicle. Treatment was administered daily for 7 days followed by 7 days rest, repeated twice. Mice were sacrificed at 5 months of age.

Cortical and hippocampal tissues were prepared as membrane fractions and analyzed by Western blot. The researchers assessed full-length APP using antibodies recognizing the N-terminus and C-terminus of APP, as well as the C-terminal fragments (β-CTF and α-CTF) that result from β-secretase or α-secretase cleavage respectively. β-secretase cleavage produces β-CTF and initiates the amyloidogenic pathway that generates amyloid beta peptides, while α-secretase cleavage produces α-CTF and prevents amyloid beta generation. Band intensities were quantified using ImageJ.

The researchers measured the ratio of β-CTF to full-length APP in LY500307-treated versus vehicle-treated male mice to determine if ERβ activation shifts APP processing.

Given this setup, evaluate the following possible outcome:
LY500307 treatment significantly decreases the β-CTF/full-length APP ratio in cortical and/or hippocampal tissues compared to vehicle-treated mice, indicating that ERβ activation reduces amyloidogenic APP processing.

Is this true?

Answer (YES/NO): NO